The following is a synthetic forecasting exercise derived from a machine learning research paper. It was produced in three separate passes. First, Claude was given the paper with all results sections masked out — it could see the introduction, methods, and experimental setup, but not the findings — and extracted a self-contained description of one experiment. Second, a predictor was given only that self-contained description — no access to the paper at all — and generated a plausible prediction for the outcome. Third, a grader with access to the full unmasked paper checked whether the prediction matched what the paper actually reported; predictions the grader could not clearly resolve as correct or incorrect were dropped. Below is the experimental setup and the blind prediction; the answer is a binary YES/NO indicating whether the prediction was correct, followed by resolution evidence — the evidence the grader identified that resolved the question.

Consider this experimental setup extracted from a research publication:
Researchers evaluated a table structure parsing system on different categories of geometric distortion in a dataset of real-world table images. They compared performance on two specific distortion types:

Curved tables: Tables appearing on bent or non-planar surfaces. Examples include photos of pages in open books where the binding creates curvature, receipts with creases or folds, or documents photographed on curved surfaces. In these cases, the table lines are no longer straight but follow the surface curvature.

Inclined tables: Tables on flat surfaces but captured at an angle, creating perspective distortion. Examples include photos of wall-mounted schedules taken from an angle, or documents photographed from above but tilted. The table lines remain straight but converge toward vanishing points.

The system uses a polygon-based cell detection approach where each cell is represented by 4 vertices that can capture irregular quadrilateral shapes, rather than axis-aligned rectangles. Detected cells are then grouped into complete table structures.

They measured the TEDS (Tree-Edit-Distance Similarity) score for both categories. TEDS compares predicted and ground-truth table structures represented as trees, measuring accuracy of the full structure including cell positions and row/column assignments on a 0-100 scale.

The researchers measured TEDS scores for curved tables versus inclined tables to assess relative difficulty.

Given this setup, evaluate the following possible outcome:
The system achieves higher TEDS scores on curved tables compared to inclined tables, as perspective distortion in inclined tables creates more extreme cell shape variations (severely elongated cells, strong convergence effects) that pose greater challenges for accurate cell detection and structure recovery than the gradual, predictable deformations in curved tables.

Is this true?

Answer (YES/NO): NO